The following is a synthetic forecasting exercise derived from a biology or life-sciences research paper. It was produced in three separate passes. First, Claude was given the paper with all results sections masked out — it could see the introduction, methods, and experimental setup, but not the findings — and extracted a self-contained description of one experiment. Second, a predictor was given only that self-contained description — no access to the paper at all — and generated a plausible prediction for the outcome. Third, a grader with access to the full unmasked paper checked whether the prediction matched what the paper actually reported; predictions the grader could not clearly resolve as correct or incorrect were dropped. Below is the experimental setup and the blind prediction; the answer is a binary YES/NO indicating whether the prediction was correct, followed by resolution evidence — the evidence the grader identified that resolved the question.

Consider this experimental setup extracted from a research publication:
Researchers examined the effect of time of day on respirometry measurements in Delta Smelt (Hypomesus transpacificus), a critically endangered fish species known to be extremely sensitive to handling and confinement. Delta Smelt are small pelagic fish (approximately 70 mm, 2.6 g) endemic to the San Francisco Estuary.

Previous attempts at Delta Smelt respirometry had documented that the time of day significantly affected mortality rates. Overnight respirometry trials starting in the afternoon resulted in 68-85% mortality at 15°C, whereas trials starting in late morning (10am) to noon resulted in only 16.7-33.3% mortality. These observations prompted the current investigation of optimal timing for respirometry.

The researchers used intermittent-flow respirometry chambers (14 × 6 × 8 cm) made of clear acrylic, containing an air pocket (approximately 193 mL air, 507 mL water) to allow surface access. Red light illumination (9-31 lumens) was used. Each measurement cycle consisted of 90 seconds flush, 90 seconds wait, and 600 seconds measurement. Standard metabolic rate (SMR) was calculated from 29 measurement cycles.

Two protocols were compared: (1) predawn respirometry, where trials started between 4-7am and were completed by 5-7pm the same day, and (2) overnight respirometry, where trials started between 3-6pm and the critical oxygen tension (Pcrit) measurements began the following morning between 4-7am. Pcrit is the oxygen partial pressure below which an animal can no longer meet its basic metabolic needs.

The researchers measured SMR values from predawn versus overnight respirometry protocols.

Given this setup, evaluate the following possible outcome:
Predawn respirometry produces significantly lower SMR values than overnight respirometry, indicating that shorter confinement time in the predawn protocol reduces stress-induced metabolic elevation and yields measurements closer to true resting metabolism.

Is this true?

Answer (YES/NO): NO